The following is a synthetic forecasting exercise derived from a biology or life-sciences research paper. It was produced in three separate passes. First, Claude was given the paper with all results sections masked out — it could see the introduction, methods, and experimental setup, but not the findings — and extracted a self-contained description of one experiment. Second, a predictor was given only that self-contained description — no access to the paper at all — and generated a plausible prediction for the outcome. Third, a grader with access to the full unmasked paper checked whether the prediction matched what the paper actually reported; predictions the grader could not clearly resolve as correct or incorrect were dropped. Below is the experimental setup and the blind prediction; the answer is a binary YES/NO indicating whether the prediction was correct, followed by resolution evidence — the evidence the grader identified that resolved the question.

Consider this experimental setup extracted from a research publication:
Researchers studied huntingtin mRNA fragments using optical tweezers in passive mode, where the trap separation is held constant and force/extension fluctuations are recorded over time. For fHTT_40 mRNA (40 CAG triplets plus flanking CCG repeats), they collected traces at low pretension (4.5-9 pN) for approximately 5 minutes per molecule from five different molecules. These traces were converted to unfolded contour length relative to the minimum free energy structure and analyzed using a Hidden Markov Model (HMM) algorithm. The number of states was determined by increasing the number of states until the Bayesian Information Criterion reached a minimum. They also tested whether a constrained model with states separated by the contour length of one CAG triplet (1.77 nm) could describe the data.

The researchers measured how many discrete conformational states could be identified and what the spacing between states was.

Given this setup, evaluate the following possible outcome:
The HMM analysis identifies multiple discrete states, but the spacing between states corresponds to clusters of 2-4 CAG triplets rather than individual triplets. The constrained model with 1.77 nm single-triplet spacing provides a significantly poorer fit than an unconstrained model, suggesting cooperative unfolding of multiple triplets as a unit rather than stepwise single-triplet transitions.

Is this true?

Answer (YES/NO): NO